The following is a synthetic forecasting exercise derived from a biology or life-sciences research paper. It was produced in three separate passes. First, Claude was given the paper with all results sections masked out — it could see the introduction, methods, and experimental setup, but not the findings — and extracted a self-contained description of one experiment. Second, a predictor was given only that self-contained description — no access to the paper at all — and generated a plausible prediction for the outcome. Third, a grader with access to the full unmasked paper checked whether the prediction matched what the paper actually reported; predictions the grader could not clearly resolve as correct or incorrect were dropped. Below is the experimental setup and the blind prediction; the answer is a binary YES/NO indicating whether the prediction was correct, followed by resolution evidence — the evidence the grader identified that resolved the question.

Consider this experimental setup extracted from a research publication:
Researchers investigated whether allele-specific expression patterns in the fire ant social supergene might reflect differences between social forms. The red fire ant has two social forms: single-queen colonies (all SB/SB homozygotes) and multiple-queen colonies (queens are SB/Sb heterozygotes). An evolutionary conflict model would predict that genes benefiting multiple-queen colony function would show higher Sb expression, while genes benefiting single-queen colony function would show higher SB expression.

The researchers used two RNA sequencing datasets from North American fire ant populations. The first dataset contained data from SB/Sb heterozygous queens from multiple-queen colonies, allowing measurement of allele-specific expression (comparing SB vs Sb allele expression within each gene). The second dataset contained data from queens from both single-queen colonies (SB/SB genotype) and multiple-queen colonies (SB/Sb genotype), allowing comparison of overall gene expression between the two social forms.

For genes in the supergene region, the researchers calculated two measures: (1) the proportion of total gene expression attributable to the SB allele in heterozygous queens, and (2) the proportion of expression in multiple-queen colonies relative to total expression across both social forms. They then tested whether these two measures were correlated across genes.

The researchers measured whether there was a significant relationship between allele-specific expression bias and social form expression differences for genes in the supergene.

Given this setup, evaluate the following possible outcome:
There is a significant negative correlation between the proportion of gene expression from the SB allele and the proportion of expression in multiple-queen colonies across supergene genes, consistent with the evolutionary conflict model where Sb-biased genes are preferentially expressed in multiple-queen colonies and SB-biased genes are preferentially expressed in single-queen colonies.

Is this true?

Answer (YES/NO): YES